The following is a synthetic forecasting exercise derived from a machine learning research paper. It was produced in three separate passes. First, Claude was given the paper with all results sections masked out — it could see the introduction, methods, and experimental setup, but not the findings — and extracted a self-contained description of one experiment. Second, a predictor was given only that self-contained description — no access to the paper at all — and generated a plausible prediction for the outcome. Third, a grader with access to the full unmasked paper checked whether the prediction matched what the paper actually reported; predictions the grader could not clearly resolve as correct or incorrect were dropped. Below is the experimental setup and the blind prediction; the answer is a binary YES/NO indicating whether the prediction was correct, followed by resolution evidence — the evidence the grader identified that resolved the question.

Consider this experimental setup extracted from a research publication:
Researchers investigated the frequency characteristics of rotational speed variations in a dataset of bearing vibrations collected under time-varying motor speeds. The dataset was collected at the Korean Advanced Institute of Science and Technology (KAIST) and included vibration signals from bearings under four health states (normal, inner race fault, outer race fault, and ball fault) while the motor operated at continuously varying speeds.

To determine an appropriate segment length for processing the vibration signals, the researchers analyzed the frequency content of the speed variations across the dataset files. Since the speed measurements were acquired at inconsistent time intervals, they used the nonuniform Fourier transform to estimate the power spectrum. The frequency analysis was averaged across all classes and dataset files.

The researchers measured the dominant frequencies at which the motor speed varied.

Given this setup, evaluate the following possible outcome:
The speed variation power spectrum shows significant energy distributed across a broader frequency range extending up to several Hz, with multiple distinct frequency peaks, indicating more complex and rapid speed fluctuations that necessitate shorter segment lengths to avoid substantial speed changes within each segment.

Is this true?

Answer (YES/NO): NO